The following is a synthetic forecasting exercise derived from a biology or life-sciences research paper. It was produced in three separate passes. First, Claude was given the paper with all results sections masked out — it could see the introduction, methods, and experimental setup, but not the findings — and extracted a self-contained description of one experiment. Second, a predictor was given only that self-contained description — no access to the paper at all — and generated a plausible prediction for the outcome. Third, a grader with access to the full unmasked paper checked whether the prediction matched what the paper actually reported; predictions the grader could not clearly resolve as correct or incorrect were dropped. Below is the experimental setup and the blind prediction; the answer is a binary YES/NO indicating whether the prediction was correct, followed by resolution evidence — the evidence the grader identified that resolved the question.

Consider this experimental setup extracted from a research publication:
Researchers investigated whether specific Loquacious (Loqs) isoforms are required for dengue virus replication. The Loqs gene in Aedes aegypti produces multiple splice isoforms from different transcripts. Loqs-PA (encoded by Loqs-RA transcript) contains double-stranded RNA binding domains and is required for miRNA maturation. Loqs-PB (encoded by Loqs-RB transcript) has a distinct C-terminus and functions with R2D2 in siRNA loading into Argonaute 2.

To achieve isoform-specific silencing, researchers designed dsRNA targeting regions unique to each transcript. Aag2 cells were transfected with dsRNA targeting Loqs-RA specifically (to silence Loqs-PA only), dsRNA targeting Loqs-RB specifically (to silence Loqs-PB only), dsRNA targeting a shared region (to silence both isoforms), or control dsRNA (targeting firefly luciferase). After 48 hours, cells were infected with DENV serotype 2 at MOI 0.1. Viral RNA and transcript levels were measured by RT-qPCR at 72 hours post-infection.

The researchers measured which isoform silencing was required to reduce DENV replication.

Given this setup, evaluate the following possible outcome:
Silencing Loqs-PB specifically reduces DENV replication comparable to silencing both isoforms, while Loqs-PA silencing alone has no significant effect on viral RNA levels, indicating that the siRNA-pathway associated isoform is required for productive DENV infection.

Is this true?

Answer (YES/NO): NO